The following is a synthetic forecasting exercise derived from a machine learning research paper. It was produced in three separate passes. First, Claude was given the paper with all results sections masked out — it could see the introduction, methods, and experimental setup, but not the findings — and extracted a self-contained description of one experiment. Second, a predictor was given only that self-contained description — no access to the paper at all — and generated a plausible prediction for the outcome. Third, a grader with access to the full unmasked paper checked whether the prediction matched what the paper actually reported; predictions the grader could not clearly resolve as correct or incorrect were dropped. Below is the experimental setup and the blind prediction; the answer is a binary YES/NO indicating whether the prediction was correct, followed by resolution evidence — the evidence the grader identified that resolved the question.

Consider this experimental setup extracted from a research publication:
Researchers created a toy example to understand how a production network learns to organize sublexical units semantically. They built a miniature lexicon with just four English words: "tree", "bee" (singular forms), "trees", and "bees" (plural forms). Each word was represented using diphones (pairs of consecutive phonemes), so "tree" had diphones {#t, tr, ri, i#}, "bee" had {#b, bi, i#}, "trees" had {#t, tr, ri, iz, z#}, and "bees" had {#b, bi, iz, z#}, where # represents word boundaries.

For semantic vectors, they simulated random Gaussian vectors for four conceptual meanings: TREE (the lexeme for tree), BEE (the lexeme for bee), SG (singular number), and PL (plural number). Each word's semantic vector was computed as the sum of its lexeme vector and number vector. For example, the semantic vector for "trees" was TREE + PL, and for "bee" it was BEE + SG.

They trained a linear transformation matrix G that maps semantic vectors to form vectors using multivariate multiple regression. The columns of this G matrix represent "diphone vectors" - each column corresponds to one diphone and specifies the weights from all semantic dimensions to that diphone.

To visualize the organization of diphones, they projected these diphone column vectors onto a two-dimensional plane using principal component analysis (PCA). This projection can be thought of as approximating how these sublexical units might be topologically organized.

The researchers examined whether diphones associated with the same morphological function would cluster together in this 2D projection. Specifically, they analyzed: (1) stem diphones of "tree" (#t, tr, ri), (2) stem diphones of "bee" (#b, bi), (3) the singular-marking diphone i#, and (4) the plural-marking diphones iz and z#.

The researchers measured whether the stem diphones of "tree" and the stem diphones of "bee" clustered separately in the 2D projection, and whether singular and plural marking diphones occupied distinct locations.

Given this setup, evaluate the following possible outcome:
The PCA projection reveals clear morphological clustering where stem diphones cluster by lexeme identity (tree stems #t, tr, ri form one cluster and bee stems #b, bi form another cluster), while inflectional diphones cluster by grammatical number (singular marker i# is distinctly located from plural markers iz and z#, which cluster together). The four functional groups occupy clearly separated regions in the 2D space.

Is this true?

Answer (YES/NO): YES